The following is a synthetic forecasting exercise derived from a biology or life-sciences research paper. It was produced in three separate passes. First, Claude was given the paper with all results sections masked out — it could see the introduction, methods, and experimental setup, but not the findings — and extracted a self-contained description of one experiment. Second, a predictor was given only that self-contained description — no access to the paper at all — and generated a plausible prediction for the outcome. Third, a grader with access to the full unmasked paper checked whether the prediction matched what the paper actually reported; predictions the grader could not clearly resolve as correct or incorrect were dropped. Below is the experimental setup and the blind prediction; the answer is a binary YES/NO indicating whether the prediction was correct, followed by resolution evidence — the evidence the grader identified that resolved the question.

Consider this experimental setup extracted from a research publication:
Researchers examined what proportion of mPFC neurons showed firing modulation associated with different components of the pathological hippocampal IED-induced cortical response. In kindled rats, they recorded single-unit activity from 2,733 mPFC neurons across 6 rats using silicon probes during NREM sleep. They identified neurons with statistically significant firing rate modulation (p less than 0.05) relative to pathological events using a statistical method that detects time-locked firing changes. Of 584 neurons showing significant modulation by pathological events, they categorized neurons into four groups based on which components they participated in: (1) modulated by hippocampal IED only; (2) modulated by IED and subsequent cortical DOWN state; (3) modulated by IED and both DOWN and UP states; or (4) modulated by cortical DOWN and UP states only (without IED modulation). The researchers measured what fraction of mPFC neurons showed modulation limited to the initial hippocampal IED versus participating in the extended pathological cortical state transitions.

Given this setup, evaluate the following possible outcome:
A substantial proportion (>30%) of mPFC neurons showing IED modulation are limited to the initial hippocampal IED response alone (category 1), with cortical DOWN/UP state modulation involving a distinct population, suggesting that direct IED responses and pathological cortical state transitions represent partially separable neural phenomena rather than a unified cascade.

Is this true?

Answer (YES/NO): YES